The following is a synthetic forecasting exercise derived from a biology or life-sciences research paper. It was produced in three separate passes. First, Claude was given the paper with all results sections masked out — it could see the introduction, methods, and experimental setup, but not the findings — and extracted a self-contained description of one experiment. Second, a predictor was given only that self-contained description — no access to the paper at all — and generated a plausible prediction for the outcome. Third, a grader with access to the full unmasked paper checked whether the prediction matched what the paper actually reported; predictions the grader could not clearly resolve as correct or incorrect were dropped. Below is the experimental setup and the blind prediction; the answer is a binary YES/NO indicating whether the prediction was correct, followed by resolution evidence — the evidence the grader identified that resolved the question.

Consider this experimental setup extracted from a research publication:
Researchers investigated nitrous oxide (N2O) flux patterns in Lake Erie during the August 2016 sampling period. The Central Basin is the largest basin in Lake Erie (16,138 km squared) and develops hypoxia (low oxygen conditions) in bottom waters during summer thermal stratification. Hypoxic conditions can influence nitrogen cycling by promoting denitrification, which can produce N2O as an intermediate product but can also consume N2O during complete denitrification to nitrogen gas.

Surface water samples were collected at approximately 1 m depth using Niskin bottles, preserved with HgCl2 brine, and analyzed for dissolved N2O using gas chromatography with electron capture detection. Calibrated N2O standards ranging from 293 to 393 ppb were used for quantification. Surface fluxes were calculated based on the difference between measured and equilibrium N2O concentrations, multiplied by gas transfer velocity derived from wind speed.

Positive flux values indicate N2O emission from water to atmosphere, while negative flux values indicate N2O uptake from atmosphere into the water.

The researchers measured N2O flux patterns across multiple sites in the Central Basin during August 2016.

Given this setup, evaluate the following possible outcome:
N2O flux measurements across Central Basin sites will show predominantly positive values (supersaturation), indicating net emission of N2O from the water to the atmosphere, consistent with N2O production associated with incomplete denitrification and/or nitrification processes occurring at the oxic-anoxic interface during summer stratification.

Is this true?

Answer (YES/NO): NO